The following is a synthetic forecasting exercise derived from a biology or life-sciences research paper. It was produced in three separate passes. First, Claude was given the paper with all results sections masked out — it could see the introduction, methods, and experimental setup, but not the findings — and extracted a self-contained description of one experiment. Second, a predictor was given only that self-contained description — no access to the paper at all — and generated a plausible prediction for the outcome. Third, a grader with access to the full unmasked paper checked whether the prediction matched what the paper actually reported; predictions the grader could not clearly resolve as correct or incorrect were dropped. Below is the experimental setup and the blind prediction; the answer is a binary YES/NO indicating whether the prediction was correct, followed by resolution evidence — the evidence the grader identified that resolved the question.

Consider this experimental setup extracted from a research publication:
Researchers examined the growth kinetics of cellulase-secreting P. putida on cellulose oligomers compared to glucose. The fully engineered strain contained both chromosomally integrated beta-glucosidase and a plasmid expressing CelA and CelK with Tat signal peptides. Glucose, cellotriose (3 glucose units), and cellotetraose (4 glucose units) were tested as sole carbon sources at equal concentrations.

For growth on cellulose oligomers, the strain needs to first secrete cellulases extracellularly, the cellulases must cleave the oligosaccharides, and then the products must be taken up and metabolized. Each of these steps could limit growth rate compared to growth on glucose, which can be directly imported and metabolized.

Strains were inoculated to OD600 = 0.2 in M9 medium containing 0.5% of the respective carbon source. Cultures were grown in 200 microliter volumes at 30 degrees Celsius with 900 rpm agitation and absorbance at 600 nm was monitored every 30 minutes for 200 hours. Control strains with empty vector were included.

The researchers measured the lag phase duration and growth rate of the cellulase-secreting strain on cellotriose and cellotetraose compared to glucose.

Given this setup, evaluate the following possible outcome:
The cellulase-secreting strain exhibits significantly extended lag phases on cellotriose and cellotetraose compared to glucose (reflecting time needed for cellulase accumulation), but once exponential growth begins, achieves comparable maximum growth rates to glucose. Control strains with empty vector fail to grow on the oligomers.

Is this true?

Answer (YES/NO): NO